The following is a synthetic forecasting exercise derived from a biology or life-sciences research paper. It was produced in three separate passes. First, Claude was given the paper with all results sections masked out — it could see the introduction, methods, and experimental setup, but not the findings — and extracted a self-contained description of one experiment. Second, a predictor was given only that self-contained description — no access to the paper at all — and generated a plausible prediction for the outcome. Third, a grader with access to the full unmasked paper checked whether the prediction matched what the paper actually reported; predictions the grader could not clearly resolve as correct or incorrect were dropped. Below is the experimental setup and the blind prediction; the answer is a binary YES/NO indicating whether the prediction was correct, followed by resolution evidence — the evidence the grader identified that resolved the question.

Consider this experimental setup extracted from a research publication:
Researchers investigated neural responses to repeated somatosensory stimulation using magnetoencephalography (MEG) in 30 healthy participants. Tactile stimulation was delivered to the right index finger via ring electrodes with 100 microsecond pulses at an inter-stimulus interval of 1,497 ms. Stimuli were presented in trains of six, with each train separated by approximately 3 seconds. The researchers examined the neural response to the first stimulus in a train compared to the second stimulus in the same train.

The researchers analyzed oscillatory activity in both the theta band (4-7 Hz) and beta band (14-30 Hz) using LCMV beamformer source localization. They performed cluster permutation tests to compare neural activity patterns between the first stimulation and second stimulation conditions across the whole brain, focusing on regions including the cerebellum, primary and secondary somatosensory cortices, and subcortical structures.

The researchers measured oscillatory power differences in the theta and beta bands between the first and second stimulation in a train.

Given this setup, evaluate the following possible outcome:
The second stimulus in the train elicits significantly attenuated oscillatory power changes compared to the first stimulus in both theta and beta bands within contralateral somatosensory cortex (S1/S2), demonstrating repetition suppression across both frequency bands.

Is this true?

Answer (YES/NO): NO